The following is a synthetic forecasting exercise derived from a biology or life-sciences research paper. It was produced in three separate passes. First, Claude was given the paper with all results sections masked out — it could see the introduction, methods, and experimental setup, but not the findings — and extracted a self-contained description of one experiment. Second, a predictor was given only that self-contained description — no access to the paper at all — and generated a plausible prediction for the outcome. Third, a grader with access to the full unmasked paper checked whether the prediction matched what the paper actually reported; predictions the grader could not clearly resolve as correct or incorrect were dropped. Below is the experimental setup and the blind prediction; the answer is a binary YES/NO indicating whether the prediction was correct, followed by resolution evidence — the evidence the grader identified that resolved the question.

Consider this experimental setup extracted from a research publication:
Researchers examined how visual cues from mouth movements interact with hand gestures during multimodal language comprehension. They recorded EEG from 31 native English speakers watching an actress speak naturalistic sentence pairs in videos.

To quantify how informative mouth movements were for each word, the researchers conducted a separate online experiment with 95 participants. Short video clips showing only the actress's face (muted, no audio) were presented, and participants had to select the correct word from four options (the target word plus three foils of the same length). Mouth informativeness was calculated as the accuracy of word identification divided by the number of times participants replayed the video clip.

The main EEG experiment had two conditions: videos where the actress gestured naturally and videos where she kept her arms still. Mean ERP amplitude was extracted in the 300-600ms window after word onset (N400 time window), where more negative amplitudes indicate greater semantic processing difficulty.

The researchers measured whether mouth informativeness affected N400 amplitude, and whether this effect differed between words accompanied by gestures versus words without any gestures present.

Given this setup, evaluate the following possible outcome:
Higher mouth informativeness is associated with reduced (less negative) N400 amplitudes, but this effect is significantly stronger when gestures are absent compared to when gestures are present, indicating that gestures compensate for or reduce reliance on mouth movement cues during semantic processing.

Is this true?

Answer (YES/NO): NO